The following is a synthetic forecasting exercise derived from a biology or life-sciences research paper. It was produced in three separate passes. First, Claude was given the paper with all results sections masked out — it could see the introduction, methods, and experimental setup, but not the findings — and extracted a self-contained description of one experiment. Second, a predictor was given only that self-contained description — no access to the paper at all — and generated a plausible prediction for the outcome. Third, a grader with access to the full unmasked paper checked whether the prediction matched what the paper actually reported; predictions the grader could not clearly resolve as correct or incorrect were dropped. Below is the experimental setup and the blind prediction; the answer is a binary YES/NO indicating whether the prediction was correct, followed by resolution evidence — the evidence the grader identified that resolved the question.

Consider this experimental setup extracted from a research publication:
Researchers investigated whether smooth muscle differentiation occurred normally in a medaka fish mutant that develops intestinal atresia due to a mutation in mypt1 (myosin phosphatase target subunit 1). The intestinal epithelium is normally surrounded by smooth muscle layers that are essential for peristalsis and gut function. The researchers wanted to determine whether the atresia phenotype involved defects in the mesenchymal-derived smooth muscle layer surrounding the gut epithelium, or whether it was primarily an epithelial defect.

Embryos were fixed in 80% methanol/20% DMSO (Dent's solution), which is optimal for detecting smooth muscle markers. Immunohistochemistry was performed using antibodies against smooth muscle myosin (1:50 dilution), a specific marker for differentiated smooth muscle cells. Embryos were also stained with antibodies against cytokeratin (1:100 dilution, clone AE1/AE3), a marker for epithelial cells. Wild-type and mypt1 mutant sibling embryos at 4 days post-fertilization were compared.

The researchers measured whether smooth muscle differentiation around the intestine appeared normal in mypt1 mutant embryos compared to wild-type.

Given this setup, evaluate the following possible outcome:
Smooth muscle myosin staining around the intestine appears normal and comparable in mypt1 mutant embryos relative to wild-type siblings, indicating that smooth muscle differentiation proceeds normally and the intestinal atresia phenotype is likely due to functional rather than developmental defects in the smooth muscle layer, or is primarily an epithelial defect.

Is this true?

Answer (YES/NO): YES